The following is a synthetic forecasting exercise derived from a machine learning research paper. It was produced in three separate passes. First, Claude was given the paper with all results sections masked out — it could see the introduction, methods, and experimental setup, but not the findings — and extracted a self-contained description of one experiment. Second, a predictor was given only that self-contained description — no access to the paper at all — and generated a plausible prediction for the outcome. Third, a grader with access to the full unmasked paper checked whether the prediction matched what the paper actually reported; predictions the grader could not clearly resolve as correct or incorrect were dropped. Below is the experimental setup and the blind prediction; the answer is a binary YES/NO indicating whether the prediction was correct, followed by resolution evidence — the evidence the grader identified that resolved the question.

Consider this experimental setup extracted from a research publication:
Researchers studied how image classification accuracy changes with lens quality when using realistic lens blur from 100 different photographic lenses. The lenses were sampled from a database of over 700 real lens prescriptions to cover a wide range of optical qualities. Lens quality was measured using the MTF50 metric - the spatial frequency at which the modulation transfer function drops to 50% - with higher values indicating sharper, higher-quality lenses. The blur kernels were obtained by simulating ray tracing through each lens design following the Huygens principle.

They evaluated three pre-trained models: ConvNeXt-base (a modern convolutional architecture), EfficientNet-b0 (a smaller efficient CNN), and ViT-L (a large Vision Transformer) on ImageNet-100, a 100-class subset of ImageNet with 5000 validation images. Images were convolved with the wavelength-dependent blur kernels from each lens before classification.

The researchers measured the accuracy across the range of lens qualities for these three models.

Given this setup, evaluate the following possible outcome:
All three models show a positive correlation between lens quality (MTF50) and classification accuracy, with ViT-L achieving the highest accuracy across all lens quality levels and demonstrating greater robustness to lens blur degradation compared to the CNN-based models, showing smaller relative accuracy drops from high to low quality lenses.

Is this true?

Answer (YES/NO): NO